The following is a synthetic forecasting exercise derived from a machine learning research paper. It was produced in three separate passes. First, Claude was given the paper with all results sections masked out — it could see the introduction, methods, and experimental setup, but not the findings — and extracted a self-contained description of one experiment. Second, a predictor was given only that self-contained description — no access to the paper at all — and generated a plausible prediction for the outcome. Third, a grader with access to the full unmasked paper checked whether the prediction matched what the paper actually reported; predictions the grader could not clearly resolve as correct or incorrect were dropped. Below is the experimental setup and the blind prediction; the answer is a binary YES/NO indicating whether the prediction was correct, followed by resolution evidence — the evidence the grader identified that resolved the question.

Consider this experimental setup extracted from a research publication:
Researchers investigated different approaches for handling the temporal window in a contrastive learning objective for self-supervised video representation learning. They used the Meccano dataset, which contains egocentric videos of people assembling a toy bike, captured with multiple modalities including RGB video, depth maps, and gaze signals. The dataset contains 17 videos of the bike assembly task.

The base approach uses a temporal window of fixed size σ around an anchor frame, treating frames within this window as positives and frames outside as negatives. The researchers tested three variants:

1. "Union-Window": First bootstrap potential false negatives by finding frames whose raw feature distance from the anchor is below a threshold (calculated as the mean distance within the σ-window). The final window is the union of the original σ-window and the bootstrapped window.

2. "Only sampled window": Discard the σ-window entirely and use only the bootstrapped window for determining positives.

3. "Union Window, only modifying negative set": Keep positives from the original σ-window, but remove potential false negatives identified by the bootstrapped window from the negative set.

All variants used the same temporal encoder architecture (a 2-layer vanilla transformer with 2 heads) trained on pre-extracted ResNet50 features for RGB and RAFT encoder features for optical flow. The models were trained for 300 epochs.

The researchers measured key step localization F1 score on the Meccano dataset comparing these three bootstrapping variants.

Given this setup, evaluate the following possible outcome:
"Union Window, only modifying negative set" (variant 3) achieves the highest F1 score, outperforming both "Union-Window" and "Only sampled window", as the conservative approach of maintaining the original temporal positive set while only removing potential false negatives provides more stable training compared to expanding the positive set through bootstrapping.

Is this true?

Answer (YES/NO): NO